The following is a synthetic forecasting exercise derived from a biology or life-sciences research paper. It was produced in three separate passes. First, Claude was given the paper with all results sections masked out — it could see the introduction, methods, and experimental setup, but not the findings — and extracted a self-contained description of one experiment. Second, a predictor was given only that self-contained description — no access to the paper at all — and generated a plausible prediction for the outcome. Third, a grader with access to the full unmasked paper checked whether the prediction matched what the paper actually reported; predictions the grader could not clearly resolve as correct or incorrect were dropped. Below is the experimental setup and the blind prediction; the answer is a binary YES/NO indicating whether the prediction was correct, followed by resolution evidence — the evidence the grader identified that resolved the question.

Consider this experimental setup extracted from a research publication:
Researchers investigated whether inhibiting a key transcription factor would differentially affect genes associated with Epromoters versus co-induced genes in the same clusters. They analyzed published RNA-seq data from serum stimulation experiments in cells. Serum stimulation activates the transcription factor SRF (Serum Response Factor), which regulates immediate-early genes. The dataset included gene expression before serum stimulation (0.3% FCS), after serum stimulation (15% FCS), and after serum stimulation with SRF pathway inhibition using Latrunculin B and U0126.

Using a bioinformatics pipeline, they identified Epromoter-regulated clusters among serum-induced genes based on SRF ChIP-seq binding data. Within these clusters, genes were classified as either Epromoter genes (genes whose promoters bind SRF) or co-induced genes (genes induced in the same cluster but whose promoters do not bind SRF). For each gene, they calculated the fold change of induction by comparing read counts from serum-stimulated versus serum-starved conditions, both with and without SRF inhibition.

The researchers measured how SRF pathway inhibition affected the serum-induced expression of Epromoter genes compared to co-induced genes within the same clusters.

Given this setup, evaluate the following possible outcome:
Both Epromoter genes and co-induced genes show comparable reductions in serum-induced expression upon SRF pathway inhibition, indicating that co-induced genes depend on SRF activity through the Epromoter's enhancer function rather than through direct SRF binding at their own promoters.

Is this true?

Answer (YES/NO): YES